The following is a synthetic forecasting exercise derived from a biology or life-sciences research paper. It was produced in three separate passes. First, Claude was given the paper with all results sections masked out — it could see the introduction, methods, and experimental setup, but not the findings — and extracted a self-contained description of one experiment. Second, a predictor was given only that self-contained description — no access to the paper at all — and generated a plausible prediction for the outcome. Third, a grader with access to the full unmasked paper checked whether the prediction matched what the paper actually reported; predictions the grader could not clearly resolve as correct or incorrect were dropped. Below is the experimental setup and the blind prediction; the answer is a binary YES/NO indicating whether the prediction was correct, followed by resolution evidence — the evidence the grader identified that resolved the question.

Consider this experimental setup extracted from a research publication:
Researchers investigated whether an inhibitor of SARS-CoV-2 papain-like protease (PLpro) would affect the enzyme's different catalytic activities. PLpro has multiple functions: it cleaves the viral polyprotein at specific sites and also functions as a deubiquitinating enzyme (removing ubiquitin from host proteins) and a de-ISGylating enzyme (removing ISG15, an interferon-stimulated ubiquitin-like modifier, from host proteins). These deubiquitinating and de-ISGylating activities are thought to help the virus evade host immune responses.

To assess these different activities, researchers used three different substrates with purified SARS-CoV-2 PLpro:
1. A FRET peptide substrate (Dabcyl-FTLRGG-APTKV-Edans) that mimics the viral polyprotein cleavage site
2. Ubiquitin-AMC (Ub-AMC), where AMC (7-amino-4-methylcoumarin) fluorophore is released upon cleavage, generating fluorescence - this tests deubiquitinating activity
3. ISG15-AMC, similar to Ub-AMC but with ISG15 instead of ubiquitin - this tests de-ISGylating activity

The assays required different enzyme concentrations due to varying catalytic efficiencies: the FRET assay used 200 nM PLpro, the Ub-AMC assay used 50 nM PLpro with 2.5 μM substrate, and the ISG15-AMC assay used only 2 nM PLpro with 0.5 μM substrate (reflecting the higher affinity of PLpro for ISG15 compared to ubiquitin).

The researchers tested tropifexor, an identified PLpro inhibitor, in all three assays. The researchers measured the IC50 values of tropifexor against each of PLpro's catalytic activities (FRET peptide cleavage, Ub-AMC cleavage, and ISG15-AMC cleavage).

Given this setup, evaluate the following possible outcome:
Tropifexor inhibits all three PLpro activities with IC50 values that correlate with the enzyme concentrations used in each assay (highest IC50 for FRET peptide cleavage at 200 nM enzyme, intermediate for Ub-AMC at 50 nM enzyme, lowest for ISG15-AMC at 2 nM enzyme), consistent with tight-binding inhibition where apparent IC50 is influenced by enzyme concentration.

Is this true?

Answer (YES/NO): NO